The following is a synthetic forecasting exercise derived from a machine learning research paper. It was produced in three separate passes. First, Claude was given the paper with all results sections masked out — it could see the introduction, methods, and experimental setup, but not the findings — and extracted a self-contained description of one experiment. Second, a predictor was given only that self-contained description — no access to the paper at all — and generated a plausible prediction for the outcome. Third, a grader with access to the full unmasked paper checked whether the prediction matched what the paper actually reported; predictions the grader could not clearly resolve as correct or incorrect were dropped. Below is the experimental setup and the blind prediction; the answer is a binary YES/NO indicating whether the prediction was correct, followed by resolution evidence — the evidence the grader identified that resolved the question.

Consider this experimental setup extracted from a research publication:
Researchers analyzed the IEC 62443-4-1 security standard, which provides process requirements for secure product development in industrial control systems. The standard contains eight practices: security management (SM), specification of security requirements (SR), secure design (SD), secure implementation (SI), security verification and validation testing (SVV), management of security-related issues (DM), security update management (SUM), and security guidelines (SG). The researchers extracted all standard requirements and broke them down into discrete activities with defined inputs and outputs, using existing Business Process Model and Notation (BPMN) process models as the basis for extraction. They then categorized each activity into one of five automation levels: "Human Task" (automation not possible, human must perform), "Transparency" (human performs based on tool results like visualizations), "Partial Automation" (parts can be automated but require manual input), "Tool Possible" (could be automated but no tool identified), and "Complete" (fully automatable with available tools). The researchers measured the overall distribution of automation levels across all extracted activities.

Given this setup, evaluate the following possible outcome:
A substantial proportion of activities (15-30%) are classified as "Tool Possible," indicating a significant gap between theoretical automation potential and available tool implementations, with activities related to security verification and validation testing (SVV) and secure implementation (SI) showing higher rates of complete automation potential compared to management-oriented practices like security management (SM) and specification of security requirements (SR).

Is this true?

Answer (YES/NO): NO